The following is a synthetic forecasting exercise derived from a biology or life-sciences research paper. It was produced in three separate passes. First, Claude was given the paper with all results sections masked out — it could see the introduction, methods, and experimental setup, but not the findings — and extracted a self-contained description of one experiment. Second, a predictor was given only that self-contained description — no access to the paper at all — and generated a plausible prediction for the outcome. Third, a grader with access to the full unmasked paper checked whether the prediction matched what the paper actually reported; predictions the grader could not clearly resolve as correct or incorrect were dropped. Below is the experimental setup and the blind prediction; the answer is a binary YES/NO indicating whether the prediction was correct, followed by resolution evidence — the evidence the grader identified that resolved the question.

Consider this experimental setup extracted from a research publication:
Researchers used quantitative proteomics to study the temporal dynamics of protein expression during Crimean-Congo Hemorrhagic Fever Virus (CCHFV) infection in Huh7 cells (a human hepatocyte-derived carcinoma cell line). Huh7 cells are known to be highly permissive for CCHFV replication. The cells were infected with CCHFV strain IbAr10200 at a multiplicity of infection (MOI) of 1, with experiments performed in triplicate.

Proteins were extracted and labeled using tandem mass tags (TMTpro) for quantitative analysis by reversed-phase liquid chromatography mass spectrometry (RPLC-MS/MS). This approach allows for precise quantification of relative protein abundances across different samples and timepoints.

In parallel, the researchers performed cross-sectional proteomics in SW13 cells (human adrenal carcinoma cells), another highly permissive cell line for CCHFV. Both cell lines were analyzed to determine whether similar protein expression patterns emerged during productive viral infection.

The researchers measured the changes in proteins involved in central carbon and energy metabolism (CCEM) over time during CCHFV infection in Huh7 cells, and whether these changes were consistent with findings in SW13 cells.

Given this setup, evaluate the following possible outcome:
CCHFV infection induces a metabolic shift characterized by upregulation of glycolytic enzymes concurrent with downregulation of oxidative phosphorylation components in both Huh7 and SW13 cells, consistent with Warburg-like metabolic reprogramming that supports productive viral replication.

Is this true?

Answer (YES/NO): NO